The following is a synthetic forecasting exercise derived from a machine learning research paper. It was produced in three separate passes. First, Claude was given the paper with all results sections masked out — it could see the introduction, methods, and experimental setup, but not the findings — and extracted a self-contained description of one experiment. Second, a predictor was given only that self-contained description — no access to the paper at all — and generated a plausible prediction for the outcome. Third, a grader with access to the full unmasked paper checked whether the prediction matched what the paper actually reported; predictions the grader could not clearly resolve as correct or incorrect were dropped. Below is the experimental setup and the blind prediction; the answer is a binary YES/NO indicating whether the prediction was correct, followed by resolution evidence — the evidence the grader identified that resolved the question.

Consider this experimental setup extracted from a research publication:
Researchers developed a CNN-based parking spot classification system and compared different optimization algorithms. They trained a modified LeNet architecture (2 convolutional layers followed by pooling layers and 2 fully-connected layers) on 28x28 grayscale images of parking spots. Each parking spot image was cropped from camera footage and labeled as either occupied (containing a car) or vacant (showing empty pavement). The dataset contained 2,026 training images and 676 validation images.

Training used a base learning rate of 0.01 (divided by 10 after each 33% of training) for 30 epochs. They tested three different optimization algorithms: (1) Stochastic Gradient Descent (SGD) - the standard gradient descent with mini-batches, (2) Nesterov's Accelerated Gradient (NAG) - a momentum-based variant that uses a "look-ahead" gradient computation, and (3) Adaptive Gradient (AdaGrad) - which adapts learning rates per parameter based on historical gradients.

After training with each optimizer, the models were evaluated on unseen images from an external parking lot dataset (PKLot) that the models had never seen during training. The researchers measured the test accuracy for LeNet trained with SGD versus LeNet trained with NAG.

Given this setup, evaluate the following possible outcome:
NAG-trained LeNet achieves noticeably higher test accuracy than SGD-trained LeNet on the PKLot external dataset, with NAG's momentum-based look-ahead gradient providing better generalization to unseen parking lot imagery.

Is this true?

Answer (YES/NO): NO